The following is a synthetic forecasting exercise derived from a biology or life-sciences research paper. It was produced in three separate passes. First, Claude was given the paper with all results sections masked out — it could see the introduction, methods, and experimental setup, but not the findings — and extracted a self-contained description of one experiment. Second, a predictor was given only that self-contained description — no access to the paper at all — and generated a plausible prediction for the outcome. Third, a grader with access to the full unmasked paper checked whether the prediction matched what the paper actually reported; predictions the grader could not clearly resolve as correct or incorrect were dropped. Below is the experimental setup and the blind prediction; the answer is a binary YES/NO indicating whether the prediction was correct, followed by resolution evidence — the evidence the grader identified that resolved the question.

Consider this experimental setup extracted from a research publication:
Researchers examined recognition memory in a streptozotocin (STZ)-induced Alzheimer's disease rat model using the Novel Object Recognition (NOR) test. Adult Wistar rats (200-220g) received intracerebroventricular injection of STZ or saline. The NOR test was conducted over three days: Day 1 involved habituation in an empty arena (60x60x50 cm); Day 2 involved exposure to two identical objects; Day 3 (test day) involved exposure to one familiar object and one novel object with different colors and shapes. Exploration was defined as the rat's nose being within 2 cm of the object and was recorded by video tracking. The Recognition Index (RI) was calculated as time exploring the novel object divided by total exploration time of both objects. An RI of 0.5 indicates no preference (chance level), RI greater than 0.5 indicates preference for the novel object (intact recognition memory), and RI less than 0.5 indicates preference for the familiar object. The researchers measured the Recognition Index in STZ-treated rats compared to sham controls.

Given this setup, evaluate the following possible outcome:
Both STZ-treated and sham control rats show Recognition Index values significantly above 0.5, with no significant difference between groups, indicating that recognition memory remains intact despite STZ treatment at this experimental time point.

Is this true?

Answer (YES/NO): NO